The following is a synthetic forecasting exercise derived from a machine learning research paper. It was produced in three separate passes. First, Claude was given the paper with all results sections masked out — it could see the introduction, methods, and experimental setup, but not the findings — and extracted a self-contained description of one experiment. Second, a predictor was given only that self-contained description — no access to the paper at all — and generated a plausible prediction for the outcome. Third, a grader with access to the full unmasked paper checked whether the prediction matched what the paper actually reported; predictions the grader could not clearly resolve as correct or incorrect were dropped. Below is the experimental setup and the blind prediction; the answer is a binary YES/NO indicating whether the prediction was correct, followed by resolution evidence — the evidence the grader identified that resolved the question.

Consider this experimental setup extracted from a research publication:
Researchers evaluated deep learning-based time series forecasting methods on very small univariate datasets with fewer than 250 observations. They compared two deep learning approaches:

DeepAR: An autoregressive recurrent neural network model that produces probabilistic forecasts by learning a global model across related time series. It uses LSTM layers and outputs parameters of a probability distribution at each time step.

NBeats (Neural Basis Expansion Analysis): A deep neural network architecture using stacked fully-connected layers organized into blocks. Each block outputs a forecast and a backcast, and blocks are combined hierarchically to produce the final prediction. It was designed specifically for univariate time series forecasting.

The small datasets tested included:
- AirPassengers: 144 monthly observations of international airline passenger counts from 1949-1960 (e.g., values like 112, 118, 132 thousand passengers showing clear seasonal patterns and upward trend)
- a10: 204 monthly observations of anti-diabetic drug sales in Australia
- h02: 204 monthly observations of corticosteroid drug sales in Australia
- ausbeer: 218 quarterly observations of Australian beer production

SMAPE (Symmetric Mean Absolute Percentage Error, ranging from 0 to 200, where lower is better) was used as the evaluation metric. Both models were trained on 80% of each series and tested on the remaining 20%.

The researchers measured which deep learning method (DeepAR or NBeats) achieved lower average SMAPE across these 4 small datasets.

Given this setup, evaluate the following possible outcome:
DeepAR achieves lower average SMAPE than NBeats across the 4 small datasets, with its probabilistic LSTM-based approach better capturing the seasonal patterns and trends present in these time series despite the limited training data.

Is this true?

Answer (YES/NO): YES